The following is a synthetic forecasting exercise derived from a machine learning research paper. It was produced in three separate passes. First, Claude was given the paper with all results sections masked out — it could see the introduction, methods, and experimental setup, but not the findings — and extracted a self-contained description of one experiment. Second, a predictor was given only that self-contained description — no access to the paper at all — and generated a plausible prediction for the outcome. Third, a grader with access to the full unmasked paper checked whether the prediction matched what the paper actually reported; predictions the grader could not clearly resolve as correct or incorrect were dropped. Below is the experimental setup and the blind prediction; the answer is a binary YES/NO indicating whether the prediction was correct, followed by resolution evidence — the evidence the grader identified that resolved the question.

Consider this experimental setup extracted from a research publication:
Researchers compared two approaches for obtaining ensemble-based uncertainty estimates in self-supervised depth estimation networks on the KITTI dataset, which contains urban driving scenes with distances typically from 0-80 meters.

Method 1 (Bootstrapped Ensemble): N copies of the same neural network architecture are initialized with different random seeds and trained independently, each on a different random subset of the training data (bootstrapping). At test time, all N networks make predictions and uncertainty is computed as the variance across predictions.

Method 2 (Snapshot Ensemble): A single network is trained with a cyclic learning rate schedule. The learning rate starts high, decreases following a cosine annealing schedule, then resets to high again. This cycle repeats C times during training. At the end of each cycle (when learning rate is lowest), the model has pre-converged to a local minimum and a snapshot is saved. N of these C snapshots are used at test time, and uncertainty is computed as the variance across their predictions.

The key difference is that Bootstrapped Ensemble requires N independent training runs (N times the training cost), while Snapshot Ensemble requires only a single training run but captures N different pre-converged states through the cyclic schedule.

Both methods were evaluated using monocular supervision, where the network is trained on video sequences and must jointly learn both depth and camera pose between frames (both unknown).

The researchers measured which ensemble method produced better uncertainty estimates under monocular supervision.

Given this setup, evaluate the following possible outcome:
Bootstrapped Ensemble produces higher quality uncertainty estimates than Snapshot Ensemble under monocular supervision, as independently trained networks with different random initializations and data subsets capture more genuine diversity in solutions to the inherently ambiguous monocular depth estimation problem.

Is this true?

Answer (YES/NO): NO